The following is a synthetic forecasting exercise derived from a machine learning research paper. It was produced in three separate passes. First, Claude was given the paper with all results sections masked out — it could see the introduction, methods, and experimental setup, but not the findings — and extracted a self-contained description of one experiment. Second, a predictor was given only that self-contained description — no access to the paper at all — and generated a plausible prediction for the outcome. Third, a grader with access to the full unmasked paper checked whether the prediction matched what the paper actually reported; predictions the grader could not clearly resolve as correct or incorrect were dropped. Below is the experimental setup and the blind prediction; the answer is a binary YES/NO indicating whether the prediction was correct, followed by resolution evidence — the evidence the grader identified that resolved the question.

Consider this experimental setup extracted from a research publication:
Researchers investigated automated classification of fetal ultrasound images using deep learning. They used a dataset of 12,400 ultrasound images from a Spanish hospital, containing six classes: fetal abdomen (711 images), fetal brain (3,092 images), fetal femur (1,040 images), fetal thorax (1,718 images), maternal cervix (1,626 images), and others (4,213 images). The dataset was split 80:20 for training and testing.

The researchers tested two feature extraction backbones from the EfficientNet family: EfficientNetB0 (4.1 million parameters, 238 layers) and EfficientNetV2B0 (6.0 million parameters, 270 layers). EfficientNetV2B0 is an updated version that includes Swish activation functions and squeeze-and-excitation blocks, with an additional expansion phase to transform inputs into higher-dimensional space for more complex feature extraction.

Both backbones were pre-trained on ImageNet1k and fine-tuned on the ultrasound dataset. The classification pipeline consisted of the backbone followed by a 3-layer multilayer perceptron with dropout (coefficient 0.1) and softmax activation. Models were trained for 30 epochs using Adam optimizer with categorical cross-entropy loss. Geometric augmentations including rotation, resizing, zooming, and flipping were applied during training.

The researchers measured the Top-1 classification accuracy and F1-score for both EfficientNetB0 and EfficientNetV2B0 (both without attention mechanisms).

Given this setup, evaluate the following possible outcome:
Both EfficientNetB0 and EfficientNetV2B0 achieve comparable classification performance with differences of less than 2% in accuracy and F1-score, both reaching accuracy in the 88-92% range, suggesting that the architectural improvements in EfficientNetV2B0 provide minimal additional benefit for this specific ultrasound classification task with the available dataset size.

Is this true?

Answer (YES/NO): NO